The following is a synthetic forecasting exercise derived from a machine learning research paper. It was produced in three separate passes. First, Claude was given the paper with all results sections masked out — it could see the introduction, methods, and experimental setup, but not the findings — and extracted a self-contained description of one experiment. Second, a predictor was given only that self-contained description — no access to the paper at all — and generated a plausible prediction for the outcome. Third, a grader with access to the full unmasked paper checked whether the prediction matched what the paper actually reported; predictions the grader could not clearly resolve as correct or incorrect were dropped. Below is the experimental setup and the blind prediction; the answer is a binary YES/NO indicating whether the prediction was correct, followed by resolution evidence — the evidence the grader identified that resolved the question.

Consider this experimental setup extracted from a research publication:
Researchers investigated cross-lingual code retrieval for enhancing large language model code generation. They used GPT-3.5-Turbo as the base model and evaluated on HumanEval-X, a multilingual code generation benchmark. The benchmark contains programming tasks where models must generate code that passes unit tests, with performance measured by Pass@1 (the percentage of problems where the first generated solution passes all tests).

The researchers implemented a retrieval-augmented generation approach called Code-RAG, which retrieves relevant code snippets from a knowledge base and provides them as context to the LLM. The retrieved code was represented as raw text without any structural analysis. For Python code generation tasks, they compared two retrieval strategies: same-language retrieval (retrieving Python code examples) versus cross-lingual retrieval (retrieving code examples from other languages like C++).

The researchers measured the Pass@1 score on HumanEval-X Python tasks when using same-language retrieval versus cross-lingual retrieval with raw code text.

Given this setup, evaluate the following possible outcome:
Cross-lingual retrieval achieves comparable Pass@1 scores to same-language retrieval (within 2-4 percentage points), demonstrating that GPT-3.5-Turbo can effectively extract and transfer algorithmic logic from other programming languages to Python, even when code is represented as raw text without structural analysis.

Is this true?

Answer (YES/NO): YES